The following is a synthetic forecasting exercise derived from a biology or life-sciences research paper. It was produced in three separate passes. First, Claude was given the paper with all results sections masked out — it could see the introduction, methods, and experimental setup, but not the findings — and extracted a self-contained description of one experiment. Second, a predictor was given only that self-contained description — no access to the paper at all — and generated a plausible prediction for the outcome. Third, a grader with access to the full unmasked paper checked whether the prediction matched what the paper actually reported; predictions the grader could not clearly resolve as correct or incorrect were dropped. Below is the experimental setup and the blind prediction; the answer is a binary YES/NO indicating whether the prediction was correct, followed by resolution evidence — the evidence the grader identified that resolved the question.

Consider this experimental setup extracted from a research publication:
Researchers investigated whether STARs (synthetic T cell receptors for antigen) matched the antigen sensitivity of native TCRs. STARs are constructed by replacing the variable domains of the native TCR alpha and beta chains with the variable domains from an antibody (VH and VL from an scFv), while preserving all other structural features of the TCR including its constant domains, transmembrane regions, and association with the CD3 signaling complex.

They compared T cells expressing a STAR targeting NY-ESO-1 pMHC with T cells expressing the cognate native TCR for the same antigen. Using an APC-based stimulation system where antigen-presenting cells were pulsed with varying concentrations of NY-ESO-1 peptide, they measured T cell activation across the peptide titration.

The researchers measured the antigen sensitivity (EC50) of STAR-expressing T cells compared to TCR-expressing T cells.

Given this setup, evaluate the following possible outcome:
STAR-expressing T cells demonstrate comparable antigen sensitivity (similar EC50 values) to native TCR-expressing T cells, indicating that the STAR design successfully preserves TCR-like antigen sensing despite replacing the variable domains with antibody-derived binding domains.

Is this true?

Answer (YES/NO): YES